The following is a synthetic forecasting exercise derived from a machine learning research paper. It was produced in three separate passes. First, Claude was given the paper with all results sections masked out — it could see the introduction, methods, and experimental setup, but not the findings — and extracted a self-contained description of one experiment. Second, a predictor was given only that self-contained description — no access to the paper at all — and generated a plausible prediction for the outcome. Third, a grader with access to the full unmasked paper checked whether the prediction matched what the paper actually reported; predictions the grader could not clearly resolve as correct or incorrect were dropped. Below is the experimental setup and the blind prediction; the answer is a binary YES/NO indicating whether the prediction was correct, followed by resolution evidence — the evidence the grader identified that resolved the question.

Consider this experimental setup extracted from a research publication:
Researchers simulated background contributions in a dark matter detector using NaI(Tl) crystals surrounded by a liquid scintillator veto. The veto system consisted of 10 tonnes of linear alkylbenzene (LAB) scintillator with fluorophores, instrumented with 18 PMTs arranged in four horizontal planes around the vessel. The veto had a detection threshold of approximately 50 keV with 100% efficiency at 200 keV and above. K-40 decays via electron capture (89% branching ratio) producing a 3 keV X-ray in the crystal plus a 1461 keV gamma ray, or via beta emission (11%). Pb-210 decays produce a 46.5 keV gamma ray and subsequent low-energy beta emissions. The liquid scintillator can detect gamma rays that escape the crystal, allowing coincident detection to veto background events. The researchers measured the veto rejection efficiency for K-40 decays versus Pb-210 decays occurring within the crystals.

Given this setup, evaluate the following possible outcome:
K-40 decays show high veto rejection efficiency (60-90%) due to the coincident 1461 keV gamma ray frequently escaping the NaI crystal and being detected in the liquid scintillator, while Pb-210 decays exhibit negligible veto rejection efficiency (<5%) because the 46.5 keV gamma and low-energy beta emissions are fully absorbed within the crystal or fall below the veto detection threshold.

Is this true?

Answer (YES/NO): YES